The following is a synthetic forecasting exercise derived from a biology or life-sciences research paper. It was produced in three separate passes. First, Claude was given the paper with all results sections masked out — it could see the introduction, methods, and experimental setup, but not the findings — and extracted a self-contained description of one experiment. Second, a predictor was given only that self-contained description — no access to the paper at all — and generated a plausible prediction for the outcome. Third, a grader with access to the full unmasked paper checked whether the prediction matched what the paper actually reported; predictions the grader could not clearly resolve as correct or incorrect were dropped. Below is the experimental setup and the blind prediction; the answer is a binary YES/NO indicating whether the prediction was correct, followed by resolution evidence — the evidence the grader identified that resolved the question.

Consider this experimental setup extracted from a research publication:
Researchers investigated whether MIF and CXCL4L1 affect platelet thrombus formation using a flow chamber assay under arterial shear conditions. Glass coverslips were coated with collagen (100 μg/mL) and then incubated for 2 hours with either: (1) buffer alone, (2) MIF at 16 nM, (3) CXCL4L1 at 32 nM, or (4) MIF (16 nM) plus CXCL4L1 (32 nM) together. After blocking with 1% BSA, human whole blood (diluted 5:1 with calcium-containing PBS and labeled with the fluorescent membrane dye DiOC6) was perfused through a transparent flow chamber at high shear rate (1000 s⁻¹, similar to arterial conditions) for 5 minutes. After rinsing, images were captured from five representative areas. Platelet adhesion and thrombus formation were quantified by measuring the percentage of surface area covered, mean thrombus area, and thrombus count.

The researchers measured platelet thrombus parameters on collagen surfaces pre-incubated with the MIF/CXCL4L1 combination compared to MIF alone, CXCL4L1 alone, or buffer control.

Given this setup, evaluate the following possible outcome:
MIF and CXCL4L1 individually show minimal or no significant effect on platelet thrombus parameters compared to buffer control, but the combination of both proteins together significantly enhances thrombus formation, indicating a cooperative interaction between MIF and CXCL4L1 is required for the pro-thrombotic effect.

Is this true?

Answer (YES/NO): NO